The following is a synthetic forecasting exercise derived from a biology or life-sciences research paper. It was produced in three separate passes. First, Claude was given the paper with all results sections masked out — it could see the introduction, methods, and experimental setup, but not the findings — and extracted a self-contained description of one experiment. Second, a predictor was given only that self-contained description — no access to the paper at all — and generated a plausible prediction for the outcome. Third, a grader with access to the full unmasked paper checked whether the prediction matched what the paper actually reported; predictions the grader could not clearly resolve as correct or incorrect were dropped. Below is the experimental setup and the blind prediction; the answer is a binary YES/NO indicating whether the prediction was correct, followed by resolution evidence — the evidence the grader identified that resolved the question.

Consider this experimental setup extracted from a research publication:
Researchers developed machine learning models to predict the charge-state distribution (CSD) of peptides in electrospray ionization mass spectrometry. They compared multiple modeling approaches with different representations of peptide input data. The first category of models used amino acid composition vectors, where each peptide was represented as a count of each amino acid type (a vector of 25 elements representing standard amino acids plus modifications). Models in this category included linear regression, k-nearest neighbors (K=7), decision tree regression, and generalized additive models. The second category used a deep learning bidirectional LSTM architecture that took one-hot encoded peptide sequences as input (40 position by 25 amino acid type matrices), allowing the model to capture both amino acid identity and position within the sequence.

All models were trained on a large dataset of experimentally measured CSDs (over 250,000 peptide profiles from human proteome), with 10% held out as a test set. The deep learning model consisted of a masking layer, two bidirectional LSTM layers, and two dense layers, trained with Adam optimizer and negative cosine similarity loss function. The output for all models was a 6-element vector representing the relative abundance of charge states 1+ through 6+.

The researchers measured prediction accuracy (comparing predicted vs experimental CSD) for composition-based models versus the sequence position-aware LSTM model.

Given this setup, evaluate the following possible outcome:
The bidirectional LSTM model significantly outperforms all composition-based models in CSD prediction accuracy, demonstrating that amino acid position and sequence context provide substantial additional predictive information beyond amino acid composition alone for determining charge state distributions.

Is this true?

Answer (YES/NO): YES